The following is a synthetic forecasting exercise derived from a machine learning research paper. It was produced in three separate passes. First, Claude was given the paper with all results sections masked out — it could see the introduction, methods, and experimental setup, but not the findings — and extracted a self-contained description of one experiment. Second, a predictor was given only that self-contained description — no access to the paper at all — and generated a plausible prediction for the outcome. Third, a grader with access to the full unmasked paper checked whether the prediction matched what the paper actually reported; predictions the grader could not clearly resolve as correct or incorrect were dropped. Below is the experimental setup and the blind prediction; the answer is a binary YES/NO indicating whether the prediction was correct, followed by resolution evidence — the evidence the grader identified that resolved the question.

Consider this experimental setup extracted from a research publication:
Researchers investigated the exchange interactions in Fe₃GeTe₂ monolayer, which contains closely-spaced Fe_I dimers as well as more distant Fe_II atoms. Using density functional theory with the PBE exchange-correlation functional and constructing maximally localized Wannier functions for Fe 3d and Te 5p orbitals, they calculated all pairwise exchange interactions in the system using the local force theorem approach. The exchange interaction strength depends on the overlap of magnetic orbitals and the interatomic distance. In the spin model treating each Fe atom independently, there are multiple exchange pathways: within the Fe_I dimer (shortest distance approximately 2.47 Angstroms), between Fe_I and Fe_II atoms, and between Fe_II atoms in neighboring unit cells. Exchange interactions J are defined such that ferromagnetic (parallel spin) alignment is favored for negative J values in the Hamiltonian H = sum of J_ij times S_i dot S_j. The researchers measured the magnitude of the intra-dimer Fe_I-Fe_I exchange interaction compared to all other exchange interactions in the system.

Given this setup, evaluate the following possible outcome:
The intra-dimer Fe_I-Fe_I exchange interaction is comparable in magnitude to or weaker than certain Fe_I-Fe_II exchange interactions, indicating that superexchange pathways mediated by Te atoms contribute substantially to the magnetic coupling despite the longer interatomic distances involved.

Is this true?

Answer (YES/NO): NO